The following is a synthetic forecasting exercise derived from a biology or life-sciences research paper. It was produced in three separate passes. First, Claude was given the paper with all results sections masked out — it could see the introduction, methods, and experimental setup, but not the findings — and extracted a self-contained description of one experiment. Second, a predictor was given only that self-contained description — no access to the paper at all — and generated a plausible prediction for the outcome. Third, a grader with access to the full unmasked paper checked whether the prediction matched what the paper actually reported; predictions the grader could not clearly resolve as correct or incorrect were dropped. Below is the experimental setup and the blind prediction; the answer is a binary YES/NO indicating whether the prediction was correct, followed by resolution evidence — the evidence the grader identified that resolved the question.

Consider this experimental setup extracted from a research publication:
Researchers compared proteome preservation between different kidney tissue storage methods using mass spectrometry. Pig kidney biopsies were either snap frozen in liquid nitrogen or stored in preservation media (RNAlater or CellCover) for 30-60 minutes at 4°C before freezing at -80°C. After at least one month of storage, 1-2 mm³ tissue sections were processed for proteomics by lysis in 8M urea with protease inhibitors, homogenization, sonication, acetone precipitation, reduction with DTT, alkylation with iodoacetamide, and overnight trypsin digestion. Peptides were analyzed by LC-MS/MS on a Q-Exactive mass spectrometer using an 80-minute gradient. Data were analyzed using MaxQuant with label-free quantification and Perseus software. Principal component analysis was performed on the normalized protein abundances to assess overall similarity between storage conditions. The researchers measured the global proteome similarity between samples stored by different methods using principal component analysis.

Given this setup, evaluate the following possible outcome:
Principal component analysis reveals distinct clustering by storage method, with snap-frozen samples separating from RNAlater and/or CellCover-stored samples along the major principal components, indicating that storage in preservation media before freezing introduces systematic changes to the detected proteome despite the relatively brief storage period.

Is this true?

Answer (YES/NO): YES